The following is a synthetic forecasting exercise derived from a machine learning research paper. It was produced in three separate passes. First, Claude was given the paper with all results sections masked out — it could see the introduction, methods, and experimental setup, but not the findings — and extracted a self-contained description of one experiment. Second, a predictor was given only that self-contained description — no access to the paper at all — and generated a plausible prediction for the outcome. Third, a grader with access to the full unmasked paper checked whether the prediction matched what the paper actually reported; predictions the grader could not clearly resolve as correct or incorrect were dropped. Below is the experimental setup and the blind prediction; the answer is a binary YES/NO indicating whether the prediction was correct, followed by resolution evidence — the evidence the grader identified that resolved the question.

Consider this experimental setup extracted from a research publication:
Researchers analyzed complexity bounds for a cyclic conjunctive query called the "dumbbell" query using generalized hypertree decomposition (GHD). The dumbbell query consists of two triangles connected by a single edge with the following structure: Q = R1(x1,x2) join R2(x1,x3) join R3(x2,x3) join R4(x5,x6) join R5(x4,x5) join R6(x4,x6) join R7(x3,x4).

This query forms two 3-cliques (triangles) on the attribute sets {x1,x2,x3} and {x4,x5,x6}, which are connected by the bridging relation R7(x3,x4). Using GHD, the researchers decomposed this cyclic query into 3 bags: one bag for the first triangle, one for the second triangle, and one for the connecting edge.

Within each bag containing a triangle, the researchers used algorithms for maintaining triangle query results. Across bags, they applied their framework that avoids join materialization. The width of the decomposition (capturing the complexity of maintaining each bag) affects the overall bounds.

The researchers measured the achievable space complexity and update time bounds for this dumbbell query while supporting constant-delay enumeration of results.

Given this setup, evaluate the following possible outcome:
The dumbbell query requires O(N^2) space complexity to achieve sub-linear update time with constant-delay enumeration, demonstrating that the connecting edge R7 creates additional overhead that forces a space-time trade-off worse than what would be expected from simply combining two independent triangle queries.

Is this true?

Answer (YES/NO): NO